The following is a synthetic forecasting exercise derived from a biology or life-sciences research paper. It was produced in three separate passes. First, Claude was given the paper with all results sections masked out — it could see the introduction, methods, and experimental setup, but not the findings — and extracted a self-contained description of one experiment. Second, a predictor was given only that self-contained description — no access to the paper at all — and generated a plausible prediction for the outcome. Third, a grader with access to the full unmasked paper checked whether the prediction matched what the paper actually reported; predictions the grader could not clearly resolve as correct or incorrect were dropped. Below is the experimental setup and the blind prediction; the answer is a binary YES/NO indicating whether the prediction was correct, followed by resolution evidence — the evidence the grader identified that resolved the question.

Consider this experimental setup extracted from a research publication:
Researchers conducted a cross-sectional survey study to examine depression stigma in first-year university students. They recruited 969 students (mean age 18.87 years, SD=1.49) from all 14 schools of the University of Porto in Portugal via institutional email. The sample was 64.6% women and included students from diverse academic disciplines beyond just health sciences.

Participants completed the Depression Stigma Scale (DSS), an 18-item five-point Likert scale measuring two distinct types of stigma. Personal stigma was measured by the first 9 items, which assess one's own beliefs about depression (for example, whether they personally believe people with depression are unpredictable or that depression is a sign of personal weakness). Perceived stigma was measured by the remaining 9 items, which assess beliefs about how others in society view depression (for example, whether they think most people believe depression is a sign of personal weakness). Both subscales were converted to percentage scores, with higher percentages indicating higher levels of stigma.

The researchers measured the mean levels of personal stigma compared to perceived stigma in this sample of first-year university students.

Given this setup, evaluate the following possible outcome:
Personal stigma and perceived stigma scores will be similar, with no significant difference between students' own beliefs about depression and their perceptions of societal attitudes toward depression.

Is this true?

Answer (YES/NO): NO